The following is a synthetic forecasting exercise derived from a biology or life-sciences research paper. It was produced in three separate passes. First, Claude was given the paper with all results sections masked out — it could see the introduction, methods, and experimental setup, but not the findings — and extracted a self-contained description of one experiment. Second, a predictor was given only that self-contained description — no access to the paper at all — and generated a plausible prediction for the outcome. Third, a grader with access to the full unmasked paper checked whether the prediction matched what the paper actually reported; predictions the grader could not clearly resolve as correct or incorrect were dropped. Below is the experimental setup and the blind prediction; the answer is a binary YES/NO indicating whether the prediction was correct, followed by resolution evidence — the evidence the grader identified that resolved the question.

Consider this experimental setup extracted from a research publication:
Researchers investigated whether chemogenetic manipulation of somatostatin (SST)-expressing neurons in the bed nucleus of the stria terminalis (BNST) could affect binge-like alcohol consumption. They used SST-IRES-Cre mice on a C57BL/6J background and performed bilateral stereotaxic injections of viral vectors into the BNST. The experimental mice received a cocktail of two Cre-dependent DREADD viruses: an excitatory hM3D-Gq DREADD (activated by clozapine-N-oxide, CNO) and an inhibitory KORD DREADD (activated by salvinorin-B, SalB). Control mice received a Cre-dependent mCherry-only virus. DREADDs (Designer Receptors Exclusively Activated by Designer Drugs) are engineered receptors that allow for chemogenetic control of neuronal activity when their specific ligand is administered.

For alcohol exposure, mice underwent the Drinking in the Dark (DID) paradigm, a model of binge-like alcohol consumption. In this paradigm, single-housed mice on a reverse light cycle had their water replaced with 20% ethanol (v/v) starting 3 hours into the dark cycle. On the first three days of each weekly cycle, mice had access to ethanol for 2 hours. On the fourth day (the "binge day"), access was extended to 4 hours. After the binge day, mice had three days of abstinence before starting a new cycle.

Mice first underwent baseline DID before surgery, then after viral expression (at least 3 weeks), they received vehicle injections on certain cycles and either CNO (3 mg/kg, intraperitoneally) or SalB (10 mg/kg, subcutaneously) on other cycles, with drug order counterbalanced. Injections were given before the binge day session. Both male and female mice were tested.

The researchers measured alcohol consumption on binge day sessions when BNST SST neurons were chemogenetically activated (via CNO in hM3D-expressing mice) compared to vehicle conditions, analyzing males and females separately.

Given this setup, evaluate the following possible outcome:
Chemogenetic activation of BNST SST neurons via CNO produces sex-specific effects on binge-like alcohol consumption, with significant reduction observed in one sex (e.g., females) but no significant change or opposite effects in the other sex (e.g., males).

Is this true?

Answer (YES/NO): YES